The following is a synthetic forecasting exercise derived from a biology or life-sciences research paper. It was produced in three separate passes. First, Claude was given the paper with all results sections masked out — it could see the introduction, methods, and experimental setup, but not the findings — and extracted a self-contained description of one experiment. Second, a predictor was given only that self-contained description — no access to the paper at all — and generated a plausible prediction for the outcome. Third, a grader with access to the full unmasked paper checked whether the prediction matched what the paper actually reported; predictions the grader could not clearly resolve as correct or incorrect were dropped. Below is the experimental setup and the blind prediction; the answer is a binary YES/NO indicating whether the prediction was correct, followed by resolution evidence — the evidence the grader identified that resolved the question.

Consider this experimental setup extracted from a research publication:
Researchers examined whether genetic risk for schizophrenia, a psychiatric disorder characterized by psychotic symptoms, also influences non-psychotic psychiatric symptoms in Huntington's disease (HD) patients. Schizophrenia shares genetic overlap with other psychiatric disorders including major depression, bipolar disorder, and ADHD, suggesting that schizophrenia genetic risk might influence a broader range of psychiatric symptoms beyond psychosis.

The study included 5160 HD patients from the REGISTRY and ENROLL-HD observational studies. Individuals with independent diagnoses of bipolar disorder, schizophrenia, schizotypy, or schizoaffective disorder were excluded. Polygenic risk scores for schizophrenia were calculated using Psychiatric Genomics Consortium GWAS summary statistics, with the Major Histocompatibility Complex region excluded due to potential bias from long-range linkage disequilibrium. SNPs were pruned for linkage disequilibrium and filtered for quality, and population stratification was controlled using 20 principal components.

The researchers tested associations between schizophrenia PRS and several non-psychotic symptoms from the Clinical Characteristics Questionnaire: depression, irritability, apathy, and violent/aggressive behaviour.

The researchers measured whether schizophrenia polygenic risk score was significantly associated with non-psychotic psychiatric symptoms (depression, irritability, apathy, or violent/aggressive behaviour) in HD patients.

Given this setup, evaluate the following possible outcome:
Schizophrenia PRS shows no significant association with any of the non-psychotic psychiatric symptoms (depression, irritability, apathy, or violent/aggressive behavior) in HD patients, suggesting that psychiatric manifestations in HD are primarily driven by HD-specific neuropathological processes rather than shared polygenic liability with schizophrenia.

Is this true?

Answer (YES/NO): NO